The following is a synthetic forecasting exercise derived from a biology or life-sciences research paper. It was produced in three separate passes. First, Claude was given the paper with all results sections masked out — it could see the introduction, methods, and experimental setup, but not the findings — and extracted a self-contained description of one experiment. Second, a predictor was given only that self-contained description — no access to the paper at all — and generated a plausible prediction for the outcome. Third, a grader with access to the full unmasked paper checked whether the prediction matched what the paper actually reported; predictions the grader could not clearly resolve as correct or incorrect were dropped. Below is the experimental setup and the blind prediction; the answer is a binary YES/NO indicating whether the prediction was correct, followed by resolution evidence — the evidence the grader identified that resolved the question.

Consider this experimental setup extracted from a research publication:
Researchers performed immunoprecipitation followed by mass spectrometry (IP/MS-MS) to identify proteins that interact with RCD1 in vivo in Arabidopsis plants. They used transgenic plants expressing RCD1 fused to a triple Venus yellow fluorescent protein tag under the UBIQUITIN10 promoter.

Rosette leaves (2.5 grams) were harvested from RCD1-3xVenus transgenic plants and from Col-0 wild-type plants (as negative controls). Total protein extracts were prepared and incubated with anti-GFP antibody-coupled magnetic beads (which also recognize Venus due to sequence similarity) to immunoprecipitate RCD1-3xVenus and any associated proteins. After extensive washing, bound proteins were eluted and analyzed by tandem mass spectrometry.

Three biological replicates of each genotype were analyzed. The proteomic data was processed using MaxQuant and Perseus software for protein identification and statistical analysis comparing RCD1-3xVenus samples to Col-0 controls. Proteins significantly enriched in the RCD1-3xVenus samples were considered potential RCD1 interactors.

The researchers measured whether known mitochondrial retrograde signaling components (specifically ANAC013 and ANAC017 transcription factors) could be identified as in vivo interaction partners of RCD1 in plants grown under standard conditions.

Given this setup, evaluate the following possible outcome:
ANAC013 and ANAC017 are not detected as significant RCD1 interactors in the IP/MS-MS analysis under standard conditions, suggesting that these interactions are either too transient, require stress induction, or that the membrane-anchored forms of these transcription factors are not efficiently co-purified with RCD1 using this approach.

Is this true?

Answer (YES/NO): NO